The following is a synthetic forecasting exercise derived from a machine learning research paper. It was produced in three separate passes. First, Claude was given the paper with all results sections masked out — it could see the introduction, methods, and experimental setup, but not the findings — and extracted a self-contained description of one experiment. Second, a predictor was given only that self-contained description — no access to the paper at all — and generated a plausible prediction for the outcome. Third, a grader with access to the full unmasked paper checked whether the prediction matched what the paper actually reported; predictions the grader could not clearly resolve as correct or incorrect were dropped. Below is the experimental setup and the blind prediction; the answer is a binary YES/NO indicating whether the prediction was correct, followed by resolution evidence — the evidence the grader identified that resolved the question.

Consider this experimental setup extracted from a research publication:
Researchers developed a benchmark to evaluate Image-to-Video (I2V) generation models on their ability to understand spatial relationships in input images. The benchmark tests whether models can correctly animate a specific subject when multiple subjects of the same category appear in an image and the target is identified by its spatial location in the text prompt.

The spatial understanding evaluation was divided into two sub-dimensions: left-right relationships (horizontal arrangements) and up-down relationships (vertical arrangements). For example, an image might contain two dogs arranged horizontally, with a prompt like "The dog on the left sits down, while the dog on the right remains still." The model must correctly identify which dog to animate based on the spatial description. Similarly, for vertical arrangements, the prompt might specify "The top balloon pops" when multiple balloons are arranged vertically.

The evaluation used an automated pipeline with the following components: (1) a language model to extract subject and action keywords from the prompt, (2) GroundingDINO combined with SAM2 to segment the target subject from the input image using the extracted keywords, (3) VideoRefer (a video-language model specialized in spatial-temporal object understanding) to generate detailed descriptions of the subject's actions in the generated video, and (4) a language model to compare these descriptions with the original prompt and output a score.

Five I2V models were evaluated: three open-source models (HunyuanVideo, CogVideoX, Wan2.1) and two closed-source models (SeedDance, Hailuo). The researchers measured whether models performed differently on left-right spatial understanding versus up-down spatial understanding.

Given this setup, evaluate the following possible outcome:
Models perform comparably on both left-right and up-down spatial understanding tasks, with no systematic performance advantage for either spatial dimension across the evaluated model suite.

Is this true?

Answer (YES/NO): NO